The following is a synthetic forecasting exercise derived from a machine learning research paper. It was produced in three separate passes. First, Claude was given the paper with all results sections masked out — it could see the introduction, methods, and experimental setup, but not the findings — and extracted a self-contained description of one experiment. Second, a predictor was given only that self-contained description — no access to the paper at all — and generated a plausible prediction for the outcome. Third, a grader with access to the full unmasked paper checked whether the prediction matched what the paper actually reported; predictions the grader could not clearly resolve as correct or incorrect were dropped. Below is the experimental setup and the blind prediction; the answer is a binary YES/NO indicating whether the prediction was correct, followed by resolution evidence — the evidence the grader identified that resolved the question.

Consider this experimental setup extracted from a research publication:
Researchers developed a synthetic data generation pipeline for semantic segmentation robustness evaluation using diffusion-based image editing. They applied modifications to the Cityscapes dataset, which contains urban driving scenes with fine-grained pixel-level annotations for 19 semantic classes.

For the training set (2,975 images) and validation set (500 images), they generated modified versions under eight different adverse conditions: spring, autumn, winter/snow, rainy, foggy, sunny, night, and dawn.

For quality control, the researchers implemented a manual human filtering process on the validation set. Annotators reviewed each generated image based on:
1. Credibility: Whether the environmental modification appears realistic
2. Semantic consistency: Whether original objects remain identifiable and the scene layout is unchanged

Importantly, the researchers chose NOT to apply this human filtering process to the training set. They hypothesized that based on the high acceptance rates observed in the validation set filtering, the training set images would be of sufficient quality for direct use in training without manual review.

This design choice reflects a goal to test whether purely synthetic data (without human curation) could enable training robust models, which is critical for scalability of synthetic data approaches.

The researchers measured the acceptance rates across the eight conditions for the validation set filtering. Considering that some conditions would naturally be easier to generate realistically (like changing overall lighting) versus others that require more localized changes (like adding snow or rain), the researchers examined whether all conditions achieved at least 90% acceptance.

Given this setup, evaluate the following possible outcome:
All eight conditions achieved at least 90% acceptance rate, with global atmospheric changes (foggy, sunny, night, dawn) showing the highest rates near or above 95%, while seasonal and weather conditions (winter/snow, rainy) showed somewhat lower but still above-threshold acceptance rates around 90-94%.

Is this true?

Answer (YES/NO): NO